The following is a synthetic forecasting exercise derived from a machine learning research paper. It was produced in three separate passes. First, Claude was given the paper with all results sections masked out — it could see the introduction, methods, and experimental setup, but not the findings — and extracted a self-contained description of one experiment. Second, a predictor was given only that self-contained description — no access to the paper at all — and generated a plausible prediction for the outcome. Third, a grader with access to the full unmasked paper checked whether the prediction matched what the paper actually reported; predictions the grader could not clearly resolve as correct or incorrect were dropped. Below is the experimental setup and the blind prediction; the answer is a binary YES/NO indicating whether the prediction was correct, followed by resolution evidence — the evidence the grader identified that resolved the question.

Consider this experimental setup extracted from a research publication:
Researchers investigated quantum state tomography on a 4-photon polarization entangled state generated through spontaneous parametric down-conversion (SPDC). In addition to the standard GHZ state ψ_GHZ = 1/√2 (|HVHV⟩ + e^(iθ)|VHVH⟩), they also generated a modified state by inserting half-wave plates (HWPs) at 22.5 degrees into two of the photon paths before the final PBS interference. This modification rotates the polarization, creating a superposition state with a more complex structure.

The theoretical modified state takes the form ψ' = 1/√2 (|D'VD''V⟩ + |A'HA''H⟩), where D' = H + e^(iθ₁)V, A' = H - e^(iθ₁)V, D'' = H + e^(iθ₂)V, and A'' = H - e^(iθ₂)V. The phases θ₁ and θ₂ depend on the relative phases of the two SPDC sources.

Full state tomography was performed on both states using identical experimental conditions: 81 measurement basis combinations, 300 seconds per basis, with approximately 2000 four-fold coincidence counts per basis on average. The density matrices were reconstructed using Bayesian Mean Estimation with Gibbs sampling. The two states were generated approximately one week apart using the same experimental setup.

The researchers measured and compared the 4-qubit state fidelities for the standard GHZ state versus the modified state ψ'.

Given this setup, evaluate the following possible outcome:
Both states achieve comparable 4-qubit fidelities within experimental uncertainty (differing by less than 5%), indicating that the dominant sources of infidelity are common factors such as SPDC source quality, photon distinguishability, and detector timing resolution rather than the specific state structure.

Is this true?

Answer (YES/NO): NO